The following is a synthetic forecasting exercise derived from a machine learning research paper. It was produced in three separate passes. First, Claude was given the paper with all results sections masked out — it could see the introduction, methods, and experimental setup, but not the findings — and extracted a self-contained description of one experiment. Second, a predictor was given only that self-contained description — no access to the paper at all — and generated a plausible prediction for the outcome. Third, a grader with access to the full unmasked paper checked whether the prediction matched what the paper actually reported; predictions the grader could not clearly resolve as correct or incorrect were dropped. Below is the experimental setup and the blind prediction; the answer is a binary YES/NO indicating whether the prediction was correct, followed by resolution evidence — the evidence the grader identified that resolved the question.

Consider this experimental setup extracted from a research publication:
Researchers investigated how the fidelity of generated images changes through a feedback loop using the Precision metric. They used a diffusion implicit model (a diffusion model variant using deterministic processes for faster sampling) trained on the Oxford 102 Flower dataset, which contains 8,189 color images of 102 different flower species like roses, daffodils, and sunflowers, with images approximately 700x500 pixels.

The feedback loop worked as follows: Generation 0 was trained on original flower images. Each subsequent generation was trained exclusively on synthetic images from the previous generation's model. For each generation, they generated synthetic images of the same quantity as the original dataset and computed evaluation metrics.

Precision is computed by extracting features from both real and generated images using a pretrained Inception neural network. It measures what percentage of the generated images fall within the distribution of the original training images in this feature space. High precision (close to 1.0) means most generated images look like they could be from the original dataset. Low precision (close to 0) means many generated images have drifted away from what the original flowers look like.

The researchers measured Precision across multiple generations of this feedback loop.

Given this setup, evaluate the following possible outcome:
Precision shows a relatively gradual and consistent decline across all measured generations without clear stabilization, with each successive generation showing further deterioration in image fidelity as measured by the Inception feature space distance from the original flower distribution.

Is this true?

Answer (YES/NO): YES